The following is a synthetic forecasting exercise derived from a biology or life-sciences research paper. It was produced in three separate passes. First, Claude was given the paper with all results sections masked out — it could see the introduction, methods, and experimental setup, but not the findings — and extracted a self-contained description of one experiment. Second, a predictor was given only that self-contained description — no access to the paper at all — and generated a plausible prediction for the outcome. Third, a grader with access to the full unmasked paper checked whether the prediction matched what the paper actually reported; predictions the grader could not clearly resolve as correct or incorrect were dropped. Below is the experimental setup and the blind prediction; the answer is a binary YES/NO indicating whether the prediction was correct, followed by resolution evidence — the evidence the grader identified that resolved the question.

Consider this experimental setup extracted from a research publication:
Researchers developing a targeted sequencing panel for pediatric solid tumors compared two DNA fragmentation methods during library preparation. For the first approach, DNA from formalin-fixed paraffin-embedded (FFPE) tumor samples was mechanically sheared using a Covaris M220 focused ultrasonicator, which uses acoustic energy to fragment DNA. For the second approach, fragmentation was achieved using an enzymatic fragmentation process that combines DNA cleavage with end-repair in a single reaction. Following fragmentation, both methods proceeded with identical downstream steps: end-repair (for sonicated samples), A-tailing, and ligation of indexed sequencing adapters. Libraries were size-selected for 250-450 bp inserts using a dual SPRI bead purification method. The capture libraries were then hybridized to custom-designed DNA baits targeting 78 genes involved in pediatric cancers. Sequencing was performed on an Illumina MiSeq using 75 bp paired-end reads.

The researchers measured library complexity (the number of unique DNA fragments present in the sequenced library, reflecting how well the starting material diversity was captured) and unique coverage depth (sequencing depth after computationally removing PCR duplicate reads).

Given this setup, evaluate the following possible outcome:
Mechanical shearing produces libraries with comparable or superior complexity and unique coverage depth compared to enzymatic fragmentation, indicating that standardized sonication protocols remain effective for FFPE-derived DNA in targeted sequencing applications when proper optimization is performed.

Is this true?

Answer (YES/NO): NO